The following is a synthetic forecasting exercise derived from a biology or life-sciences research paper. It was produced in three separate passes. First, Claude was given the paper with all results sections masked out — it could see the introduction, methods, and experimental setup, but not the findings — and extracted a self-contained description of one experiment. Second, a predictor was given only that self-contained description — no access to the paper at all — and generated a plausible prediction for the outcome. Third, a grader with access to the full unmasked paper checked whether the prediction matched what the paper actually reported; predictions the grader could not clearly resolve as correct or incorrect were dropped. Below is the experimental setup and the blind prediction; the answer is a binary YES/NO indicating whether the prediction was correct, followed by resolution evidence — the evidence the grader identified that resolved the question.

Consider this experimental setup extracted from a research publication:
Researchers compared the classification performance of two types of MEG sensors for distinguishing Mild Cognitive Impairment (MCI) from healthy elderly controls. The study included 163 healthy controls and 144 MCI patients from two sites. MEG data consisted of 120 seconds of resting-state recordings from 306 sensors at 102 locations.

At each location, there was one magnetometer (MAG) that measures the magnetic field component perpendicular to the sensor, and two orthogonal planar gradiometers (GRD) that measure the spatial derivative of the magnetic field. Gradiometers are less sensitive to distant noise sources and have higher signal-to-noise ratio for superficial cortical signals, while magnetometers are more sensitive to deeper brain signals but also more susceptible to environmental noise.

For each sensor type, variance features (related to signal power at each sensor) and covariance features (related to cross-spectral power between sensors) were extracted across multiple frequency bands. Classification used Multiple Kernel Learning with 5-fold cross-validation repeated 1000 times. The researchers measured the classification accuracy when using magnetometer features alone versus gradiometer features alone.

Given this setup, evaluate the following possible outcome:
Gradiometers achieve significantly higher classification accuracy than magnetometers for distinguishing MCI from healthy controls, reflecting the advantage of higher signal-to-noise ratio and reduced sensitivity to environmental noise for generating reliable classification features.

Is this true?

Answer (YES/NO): NO